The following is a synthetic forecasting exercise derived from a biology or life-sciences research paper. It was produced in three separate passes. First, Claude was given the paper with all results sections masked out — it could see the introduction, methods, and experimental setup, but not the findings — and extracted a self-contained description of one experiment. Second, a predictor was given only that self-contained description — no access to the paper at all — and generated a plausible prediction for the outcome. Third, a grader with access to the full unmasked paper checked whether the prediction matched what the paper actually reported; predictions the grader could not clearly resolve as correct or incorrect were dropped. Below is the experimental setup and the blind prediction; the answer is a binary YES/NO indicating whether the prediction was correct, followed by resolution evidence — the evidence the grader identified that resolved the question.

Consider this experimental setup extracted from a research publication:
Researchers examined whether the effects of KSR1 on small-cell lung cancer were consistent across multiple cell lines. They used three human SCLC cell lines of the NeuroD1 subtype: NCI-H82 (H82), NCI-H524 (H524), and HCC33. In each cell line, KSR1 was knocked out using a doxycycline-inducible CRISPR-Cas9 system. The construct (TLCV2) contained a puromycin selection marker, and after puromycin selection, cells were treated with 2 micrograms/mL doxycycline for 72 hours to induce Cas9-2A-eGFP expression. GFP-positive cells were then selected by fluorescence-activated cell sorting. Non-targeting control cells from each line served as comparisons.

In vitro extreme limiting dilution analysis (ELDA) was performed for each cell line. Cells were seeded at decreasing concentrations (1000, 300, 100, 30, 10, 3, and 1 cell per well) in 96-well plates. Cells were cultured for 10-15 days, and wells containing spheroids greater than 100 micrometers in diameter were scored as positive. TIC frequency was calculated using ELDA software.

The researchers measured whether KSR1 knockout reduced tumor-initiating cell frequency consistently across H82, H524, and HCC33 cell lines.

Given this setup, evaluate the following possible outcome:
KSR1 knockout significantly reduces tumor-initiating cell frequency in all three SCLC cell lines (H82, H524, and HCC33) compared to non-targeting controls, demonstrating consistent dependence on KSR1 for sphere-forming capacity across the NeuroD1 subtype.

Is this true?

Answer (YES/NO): YES